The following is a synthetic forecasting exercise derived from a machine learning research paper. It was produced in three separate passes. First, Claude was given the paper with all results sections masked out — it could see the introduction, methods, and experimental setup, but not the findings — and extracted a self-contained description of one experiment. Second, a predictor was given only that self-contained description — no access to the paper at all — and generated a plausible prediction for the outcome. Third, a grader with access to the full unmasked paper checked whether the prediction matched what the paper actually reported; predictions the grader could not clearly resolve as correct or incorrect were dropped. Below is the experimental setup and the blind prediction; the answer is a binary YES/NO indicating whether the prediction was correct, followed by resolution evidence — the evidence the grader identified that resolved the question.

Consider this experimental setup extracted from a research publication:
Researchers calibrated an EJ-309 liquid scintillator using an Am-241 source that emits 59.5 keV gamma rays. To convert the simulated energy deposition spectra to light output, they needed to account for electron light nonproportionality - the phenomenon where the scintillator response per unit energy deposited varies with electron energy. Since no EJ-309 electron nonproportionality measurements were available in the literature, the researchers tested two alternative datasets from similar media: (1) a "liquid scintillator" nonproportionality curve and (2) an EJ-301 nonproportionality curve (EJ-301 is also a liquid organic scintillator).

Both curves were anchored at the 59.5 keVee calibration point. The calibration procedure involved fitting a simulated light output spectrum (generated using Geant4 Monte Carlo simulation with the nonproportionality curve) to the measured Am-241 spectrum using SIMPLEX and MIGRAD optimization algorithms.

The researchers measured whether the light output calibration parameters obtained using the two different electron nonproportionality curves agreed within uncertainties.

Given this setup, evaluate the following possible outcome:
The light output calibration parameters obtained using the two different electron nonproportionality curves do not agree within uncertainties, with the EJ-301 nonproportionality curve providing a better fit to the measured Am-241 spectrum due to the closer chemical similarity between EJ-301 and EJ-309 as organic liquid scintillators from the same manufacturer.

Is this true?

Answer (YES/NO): NO